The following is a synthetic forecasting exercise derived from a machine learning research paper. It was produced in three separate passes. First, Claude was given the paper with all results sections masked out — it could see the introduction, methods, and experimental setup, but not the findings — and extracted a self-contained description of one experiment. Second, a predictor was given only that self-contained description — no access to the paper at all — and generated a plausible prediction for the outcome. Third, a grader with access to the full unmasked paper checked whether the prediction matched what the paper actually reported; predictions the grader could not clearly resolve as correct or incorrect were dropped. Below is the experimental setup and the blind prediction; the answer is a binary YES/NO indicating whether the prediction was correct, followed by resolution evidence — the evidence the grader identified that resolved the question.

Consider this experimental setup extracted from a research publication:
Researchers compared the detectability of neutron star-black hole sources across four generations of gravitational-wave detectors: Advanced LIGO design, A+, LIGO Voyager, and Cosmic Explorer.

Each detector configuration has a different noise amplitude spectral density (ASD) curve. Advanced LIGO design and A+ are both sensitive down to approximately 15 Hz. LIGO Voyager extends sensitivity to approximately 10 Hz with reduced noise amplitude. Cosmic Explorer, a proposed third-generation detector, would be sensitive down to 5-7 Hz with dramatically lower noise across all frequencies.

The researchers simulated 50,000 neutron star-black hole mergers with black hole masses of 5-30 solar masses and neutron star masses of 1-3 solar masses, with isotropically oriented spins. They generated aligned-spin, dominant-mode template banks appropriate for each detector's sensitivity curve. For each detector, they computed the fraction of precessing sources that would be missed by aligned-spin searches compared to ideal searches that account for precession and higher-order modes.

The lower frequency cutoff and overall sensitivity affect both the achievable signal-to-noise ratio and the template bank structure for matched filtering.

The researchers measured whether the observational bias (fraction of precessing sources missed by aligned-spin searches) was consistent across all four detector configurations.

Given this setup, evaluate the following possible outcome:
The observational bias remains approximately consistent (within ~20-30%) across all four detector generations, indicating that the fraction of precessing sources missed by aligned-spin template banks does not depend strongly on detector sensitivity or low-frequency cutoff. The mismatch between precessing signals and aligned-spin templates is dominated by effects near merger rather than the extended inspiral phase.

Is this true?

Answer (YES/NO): YES